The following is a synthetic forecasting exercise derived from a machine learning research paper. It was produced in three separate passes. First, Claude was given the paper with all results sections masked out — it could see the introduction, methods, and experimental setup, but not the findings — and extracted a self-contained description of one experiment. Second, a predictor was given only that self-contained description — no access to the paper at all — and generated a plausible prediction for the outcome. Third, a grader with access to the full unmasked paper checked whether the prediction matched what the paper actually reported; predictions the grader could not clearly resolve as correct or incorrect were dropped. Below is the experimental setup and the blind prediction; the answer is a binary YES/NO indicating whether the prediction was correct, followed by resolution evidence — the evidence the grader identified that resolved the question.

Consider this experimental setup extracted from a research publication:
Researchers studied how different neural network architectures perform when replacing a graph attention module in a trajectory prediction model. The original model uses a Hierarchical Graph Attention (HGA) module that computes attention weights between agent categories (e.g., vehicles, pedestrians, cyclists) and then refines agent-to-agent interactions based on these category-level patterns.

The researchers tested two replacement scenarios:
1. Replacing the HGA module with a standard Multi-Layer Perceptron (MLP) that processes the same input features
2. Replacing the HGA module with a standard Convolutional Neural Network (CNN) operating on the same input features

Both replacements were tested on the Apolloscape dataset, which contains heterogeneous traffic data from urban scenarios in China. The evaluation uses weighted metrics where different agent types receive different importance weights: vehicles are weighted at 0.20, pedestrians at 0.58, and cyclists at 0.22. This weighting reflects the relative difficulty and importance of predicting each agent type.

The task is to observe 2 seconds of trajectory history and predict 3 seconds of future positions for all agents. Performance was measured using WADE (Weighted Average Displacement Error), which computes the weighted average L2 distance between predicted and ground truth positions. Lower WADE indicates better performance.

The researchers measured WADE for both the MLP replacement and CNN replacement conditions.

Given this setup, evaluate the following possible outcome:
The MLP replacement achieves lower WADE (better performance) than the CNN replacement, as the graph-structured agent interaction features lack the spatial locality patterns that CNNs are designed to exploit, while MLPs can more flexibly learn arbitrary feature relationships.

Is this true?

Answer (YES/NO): YES